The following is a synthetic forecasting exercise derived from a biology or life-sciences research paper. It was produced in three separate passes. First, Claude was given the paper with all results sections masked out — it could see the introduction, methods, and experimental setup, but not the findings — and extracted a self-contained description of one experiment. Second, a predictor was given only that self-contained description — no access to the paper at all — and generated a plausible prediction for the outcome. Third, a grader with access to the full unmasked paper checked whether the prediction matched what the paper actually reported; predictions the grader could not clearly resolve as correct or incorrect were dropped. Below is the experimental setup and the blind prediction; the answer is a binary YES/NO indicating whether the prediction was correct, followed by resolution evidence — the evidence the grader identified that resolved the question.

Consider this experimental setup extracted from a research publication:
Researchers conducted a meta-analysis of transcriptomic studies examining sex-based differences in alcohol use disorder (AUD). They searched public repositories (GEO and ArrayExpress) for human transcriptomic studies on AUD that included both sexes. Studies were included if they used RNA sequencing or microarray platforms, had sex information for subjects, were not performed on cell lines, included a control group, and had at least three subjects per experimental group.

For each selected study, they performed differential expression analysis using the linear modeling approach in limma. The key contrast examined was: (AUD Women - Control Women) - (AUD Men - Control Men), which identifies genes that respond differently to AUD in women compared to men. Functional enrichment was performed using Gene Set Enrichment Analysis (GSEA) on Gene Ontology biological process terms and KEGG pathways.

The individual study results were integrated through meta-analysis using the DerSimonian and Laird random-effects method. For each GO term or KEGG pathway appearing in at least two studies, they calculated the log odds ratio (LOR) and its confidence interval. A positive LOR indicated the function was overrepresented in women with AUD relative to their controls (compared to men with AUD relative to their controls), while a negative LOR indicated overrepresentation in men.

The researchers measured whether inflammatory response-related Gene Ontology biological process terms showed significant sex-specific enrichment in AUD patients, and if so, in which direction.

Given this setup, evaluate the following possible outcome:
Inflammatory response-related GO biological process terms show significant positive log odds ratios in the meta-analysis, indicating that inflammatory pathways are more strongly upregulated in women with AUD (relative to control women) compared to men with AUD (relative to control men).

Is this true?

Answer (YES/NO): NO